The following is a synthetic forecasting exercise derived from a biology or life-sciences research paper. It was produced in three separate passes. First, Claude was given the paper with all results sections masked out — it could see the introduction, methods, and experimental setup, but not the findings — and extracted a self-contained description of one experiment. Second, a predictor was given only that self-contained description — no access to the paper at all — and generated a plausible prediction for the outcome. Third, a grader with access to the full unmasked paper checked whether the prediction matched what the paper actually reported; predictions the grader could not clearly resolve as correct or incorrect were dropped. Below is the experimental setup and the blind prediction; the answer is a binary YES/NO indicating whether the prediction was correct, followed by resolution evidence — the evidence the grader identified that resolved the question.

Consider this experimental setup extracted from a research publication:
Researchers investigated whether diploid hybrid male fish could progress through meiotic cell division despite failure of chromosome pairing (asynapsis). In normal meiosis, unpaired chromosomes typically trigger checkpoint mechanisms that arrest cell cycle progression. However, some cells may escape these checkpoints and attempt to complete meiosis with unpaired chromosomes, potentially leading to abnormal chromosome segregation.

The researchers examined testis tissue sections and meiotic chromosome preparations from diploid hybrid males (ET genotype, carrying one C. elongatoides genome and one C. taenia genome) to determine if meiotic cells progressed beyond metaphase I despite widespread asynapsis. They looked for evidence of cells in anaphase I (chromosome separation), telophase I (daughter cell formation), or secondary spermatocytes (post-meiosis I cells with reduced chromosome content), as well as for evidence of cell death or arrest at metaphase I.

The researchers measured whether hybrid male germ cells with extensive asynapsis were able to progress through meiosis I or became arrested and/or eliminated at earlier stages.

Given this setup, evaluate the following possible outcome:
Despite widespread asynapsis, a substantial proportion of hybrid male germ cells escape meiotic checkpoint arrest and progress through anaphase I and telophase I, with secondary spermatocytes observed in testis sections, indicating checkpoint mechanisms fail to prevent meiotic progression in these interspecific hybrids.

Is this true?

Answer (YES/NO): NO